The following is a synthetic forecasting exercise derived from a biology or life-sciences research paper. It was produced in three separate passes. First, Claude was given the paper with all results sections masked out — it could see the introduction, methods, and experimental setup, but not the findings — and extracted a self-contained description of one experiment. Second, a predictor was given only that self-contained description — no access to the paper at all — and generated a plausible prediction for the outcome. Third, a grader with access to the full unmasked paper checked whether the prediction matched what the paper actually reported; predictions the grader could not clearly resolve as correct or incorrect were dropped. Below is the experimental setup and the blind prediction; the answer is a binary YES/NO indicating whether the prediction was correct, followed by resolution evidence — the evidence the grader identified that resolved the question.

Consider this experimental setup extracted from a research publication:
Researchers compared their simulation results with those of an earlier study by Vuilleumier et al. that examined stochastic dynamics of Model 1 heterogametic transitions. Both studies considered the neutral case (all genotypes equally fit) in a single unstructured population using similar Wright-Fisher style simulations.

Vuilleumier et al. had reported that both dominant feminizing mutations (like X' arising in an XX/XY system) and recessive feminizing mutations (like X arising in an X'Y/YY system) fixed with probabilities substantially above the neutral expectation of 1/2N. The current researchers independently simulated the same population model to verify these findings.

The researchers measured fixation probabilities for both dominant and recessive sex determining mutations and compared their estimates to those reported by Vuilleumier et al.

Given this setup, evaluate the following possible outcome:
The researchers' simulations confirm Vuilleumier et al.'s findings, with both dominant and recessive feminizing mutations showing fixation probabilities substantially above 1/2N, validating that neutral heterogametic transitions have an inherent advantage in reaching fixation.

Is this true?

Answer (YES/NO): NO